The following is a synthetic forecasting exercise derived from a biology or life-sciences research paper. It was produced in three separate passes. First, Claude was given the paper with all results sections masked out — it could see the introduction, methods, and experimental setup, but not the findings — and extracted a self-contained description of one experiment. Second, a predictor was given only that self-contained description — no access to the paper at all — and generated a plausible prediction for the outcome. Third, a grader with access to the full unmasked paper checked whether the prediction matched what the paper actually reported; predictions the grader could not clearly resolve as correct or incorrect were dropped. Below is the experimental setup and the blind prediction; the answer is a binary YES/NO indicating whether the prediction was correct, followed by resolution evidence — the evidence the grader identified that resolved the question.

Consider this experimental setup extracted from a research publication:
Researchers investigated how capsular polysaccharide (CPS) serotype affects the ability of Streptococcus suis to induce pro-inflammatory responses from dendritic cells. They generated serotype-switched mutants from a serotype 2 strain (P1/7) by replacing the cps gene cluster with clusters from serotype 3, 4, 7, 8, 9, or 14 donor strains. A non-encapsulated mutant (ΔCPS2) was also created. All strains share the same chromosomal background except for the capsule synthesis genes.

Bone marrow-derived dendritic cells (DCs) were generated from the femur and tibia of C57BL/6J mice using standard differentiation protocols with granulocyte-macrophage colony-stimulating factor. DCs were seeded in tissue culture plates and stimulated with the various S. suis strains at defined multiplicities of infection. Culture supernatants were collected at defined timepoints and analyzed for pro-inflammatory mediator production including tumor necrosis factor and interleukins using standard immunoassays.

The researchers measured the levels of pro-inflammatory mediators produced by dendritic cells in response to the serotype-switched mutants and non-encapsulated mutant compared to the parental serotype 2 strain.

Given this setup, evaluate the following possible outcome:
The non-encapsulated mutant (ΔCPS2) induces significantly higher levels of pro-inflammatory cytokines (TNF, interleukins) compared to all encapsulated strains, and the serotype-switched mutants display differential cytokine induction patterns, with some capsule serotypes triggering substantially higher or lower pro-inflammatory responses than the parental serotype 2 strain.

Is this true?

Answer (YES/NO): YES